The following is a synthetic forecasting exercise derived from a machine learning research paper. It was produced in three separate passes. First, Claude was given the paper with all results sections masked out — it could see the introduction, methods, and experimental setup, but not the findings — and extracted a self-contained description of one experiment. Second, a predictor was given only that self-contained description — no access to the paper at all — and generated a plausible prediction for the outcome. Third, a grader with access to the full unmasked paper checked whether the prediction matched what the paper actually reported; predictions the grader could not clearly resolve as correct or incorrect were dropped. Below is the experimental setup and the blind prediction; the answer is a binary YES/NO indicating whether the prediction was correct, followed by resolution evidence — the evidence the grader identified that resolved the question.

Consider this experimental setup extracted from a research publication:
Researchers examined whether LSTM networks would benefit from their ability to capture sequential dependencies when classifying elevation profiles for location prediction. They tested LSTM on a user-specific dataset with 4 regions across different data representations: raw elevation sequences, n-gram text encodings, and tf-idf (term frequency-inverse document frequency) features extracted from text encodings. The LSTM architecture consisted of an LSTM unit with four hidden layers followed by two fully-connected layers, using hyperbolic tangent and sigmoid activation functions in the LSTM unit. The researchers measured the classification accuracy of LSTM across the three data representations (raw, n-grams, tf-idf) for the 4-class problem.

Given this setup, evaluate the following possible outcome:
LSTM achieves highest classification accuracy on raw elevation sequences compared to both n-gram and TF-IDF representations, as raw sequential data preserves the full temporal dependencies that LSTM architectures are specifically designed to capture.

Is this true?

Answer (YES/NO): YES